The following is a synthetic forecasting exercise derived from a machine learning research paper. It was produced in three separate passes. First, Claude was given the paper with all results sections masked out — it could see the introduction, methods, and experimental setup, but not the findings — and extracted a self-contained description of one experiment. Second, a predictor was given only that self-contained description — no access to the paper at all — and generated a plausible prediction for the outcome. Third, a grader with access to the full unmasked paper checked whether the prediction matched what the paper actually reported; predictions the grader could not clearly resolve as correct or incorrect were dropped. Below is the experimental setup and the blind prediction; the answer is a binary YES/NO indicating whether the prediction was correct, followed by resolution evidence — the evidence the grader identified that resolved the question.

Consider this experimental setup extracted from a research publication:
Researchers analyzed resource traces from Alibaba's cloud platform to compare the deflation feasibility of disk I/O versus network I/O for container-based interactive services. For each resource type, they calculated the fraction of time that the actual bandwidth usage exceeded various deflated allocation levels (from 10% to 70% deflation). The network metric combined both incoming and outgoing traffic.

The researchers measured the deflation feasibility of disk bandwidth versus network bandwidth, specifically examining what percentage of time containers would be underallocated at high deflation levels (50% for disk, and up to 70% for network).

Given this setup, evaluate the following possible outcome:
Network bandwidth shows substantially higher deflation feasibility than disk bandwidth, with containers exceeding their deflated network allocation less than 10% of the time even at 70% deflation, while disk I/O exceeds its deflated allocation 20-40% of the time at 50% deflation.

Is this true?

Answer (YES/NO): NO